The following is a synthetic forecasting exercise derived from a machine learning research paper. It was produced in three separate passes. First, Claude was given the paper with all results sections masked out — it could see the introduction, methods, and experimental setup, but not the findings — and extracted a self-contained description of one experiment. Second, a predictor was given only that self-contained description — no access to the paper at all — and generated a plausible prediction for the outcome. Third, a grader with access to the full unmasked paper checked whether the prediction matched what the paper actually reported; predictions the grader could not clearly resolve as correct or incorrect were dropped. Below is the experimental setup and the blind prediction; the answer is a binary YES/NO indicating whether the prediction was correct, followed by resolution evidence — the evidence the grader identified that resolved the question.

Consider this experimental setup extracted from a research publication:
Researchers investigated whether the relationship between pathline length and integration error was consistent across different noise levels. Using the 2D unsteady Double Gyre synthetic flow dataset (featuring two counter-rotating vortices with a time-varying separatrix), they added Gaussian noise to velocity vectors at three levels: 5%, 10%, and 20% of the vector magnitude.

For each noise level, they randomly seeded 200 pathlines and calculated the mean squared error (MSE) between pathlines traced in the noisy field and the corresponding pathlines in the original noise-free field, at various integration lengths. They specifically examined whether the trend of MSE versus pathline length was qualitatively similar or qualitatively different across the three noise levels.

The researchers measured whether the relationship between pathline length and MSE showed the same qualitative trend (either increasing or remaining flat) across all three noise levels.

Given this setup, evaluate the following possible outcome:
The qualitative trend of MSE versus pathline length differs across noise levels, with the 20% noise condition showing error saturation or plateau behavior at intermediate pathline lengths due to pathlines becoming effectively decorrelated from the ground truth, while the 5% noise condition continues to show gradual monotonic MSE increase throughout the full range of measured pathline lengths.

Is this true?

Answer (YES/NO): NO